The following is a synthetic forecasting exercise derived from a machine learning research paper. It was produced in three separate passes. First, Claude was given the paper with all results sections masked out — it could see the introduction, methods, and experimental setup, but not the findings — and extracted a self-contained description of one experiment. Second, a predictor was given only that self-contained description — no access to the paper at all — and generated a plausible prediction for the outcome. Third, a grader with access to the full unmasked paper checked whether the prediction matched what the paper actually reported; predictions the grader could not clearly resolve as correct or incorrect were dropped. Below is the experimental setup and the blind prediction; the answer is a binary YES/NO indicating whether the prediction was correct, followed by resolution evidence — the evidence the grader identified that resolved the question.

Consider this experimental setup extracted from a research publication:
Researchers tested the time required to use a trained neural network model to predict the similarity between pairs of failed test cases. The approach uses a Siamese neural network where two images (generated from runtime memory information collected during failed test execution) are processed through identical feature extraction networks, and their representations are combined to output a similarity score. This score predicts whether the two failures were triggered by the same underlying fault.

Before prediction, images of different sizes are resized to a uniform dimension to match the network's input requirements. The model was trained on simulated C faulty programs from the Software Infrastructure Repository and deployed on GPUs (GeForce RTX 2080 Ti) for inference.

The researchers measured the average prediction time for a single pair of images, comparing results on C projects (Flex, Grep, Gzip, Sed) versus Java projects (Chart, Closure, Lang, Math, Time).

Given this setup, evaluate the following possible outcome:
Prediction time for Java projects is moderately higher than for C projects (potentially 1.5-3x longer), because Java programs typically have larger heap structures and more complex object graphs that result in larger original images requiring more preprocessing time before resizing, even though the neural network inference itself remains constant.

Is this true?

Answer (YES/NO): NO